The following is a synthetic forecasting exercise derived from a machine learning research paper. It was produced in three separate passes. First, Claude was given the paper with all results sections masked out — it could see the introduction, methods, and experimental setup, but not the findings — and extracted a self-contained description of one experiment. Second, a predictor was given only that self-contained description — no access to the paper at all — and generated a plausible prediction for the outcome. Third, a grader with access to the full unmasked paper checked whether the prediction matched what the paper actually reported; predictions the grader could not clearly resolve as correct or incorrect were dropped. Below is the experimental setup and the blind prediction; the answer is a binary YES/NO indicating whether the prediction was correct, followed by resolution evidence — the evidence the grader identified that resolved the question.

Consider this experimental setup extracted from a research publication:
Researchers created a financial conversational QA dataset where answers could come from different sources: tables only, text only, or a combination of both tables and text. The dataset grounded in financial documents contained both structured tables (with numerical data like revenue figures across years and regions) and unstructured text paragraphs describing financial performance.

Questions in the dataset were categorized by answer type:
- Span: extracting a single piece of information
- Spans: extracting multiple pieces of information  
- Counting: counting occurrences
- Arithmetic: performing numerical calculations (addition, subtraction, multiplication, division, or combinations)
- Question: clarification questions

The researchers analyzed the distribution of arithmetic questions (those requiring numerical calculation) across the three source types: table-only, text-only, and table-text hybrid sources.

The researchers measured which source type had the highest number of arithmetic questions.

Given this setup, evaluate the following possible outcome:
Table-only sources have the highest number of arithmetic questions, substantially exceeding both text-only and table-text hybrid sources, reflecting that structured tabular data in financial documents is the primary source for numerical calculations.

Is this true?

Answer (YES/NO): YES